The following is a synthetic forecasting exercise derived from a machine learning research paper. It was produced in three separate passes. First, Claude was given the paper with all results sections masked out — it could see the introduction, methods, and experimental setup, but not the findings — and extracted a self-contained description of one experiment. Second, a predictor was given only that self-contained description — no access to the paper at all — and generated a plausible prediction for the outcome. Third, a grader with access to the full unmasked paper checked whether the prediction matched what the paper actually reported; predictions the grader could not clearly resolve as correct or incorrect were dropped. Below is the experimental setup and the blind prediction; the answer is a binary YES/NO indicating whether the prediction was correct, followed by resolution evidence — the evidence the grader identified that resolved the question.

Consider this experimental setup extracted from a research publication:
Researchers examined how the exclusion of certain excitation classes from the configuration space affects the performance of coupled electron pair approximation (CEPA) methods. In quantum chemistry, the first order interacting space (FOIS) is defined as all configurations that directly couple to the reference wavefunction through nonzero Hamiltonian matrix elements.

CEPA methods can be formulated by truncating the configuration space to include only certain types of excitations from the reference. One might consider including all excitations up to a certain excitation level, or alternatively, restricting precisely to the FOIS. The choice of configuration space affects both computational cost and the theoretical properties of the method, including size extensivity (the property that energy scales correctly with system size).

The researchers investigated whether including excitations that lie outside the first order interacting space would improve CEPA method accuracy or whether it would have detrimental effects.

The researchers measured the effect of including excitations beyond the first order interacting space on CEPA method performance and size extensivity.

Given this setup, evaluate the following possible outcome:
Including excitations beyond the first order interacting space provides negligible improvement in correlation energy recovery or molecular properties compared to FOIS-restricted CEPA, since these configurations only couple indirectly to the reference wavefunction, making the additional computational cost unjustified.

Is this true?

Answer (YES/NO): NO